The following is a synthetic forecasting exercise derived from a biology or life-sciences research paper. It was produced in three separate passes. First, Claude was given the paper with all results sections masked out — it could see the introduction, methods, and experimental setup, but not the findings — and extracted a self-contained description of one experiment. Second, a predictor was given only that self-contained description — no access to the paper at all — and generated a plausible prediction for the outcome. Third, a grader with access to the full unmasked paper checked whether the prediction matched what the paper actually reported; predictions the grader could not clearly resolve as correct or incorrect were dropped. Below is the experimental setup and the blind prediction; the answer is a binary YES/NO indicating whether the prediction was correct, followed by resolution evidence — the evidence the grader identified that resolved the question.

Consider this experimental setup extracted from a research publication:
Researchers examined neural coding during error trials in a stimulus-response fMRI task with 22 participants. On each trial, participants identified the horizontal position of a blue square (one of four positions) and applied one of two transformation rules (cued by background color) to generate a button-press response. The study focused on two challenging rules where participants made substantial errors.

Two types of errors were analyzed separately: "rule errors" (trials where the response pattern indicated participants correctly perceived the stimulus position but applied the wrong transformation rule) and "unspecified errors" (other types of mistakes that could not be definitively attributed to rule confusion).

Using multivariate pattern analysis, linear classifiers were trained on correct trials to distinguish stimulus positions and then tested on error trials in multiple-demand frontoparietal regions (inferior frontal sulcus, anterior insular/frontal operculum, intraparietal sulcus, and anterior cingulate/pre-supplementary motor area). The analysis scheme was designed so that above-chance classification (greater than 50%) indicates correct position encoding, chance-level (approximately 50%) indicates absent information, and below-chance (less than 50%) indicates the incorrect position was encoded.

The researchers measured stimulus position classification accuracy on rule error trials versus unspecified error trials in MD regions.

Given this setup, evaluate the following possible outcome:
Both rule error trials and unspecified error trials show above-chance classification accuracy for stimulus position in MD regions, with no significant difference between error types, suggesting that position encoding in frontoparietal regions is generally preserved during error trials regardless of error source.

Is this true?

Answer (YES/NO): NO